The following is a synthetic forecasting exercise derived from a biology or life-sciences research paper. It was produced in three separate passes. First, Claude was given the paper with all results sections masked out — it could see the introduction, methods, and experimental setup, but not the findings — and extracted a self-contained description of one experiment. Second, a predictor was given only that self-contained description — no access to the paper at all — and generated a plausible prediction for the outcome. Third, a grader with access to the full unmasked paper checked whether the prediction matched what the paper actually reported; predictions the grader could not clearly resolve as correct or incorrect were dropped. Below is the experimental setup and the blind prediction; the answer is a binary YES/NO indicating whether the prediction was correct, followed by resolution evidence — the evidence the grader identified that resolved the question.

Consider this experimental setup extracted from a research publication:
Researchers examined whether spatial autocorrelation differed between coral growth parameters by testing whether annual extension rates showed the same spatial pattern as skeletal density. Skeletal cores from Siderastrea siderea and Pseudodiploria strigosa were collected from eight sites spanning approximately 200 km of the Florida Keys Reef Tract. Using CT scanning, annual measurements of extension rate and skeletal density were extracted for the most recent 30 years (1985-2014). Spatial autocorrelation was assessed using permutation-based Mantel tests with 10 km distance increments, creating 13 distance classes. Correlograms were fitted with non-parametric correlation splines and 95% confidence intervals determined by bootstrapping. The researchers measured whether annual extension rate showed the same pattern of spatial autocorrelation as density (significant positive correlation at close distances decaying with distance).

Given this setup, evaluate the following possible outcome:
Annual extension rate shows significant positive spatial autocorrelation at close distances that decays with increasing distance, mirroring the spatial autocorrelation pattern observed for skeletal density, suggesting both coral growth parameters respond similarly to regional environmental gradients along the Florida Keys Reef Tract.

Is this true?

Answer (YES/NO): NO